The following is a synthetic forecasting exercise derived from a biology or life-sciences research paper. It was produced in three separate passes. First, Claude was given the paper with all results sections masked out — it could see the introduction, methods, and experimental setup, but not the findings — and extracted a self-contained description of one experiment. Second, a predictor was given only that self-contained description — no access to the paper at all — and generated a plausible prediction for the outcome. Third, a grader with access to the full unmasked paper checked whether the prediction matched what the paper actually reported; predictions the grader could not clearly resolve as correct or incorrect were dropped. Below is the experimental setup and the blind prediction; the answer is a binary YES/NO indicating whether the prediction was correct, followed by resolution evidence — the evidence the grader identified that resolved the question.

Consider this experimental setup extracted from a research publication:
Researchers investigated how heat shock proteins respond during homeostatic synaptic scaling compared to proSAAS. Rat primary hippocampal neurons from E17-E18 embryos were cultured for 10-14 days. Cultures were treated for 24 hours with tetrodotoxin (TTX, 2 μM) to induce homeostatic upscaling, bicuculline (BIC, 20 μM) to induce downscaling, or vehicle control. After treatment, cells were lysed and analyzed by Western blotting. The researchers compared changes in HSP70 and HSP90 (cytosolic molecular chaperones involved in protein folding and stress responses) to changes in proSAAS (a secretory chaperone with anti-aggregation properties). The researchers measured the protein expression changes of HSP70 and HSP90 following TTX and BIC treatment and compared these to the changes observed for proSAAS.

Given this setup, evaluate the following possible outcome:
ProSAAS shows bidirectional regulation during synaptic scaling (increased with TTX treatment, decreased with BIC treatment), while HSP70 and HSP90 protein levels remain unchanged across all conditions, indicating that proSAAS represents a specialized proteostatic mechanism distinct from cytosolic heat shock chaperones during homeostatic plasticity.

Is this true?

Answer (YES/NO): YES